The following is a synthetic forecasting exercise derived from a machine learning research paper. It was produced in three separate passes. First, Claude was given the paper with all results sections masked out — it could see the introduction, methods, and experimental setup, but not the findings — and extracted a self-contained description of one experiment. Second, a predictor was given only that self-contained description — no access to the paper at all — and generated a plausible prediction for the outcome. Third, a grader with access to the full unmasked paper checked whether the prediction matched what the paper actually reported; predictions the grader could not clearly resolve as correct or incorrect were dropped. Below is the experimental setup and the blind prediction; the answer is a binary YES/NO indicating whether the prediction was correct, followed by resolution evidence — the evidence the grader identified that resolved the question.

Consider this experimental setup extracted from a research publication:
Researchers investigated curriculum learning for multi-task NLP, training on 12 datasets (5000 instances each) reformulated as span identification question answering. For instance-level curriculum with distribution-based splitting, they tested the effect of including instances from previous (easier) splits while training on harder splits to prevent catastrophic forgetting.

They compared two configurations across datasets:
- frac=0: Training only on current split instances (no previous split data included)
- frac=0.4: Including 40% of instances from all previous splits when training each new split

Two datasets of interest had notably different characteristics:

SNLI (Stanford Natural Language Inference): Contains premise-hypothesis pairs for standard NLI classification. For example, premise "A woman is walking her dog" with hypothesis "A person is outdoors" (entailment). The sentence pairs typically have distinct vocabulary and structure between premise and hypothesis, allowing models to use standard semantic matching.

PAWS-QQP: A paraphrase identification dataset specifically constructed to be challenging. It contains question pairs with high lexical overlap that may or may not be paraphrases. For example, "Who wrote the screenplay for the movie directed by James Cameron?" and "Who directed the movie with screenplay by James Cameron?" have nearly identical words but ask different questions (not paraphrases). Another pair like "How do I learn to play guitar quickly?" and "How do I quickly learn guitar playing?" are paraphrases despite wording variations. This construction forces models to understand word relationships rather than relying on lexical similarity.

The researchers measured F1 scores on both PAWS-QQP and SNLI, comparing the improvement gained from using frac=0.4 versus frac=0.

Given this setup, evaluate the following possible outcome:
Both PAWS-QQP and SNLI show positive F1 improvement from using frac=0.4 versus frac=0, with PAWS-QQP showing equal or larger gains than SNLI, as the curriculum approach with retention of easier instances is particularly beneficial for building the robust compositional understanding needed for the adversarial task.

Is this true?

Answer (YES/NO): NO